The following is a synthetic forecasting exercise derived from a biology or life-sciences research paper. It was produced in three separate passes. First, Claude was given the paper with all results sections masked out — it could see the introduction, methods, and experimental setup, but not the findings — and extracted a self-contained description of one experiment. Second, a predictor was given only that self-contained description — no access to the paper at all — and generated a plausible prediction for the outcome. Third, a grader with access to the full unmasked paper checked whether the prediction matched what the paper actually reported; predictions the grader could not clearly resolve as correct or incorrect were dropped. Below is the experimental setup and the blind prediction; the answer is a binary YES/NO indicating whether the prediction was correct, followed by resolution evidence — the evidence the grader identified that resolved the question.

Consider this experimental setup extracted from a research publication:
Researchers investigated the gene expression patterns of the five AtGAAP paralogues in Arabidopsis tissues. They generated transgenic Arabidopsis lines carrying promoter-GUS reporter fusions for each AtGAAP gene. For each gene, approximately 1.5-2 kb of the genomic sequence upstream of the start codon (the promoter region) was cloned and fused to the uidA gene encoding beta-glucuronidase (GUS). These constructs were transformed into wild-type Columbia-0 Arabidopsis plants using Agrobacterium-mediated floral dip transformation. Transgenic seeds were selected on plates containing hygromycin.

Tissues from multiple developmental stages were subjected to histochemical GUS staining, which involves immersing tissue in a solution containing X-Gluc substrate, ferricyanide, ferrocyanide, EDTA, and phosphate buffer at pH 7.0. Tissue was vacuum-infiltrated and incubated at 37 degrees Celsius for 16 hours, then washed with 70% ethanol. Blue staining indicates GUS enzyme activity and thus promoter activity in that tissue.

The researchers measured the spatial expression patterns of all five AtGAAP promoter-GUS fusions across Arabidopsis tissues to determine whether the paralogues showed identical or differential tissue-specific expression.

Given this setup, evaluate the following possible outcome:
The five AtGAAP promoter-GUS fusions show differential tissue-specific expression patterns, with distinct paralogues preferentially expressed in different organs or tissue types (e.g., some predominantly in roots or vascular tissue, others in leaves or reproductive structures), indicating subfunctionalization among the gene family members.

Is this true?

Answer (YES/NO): YES